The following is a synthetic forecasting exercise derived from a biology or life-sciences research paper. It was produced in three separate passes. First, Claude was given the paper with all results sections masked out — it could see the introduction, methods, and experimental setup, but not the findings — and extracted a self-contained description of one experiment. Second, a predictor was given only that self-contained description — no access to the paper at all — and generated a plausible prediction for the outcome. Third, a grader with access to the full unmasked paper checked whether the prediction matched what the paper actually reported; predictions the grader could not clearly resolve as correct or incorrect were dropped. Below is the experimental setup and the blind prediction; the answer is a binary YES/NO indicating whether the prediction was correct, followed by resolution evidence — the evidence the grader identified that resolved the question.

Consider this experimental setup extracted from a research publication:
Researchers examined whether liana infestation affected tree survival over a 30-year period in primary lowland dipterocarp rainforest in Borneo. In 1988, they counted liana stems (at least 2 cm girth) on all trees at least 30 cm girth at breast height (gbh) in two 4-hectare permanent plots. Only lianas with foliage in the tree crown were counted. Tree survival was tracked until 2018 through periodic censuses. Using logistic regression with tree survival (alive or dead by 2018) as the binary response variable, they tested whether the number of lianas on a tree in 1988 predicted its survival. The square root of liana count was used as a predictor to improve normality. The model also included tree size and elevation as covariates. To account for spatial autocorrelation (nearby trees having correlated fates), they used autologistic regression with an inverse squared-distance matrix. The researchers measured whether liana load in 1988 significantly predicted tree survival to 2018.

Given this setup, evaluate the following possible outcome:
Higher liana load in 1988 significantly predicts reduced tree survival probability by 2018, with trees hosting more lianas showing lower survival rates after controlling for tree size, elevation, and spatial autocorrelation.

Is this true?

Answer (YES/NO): YES